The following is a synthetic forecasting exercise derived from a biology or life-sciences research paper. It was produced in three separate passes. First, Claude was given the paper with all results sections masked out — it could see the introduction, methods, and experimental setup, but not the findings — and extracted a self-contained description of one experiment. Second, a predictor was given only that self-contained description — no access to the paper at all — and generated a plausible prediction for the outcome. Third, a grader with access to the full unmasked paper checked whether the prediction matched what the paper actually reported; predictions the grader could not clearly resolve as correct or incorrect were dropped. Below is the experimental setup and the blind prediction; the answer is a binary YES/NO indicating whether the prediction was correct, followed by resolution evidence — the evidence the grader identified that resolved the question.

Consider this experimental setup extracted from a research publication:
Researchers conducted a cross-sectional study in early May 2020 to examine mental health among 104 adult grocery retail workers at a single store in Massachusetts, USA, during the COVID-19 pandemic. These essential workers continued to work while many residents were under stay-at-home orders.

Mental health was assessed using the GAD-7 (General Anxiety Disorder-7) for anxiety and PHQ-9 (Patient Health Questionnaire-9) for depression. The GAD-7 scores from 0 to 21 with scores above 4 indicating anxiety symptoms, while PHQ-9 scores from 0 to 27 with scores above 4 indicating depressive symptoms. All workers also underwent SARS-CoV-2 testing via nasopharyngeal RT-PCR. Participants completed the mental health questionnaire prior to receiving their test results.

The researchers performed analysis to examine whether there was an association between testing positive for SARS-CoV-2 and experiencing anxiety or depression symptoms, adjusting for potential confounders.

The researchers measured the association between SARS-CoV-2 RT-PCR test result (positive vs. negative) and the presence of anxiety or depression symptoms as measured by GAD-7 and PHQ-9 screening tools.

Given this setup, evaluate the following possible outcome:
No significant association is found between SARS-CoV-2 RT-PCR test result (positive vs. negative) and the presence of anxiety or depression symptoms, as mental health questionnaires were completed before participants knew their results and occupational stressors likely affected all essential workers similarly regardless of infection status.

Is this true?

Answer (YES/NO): YES